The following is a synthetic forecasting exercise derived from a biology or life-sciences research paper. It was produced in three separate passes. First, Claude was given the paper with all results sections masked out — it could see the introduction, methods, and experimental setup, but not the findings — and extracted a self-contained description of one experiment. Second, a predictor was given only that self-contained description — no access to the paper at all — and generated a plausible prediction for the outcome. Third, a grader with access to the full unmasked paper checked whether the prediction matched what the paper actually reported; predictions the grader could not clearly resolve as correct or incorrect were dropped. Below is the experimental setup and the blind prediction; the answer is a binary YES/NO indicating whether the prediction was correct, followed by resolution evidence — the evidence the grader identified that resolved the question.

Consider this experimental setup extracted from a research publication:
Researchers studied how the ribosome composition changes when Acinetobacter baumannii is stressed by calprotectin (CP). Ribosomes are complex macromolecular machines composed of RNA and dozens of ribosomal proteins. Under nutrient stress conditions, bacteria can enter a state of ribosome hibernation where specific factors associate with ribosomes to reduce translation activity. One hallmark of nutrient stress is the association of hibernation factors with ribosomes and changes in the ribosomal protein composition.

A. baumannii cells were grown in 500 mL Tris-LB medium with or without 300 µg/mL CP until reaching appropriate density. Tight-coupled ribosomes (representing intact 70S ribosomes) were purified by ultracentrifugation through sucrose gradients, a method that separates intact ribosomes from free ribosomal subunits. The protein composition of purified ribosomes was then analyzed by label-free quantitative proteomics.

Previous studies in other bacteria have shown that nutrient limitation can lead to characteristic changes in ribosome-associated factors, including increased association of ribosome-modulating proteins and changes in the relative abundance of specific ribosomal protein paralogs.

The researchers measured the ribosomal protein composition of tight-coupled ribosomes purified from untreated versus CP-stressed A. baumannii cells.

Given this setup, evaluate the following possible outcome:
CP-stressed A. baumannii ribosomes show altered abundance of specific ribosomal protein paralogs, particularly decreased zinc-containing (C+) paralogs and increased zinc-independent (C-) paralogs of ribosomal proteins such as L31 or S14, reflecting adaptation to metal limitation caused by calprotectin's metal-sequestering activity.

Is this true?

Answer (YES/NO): YES